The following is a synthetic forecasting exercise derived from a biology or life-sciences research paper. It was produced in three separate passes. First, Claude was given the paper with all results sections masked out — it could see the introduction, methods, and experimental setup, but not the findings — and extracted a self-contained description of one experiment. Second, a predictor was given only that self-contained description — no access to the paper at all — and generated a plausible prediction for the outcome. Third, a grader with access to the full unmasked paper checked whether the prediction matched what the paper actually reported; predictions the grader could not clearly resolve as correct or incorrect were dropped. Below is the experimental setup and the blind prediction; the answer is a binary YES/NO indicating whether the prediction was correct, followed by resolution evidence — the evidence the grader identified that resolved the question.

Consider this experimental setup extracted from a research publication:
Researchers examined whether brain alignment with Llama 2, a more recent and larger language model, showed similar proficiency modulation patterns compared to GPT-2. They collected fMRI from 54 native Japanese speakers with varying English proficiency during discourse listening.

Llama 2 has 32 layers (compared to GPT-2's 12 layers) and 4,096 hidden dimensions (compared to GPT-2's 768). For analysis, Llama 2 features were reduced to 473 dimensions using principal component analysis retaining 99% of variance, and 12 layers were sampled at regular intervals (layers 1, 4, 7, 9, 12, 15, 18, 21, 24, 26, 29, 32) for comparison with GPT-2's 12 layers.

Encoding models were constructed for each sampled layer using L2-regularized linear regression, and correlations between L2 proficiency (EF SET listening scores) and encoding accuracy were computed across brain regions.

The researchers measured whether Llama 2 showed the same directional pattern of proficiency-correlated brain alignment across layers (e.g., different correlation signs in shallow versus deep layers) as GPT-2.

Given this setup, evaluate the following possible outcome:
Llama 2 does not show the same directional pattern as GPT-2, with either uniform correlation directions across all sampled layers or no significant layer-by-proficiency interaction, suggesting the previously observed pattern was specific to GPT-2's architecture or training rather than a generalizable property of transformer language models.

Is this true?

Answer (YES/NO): NO